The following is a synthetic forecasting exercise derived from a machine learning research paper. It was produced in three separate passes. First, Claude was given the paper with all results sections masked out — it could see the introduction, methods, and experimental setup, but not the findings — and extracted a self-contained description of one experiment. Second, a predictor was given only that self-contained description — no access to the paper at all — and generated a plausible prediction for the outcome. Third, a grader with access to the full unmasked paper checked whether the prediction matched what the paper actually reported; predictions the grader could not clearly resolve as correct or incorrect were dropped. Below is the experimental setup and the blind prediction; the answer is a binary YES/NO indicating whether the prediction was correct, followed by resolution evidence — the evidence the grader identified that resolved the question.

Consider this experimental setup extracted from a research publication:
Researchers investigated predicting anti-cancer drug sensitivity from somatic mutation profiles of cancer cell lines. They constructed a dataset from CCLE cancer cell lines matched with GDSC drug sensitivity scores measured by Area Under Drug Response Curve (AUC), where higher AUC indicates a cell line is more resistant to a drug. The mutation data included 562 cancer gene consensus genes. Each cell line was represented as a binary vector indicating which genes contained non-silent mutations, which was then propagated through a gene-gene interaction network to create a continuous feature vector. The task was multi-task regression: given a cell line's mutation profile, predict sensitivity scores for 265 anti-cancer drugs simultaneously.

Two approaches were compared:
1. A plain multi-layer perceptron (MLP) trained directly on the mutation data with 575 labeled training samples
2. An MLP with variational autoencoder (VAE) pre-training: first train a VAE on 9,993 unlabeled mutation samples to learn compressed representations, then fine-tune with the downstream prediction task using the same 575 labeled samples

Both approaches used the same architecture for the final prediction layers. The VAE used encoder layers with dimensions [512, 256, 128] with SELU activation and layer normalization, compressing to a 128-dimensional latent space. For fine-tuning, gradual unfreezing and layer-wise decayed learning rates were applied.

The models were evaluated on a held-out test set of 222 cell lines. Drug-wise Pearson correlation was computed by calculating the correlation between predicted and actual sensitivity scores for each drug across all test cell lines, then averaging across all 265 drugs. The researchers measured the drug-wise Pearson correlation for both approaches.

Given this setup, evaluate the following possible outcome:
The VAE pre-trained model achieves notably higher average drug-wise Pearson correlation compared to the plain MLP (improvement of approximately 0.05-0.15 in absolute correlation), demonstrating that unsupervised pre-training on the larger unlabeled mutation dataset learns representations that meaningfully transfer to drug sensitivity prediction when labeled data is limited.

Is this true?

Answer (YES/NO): NO